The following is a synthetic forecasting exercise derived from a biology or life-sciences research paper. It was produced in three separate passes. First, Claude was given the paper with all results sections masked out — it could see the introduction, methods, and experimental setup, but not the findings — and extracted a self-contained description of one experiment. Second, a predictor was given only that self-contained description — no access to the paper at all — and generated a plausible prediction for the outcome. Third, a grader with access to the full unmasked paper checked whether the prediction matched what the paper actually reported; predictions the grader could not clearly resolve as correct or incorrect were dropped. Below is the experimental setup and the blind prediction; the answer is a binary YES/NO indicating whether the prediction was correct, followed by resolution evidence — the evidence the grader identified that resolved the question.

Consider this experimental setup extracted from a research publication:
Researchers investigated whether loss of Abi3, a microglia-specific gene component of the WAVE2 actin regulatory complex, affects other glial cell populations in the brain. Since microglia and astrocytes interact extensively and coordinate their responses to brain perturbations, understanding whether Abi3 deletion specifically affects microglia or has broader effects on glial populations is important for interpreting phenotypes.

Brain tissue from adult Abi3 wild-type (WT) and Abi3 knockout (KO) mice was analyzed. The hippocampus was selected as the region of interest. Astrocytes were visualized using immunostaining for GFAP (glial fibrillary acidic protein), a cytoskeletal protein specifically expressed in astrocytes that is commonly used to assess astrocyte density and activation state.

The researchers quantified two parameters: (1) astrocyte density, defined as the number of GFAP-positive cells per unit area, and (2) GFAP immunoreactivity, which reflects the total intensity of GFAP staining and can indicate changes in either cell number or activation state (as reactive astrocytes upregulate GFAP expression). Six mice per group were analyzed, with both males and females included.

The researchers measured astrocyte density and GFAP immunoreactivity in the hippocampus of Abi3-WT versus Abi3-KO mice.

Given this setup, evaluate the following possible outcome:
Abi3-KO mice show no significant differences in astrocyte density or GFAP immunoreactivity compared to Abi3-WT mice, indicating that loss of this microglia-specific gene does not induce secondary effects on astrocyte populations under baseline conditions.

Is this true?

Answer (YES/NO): NO